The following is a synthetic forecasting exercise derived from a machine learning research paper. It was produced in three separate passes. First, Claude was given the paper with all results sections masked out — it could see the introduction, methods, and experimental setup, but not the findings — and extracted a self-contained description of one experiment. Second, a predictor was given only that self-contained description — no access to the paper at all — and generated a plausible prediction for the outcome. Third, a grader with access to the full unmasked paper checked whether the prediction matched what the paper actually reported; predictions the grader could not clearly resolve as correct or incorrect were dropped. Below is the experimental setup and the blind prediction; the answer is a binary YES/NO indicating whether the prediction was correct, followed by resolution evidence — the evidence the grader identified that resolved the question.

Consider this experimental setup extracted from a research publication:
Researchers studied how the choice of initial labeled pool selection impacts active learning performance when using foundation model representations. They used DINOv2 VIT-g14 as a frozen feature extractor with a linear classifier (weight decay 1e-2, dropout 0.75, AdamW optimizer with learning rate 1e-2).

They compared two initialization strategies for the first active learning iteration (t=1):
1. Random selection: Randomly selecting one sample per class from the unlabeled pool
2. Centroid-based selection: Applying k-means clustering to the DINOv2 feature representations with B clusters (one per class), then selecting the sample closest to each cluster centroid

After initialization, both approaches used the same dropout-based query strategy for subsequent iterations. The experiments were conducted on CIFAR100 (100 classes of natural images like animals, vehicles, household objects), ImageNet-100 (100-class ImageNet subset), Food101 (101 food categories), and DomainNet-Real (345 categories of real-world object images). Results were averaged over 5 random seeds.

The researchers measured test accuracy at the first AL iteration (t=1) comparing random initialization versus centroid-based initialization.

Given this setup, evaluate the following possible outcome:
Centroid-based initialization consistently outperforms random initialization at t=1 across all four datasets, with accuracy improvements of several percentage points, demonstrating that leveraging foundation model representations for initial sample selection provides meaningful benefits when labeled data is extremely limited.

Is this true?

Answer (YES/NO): YES